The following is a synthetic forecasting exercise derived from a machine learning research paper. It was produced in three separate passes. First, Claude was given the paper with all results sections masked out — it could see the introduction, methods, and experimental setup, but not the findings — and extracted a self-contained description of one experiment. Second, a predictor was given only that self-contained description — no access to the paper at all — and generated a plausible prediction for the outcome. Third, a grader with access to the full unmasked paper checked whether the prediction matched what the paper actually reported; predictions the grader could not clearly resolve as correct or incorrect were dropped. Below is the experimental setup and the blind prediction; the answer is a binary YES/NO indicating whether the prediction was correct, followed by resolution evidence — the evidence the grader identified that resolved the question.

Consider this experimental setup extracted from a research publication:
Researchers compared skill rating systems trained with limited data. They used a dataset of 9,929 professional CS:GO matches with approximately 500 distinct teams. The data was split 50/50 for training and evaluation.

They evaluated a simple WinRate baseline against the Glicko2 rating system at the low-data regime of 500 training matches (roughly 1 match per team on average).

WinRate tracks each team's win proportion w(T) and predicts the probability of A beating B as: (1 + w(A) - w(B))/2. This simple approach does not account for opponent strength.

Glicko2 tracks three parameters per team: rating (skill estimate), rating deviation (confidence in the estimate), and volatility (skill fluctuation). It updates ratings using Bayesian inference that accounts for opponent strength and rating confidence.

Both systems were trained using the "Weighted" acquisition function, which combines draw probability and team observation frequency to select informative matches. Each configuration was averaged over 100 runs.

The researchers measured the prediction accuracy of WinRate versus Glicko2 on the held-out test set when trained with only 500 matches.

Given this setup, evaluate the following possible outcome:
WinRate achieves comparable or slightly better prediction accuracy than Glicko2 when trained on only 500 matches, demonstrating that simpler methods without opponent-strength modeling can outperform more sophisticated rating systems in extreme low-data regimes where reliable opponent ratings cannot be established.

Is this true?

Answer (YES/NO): NO